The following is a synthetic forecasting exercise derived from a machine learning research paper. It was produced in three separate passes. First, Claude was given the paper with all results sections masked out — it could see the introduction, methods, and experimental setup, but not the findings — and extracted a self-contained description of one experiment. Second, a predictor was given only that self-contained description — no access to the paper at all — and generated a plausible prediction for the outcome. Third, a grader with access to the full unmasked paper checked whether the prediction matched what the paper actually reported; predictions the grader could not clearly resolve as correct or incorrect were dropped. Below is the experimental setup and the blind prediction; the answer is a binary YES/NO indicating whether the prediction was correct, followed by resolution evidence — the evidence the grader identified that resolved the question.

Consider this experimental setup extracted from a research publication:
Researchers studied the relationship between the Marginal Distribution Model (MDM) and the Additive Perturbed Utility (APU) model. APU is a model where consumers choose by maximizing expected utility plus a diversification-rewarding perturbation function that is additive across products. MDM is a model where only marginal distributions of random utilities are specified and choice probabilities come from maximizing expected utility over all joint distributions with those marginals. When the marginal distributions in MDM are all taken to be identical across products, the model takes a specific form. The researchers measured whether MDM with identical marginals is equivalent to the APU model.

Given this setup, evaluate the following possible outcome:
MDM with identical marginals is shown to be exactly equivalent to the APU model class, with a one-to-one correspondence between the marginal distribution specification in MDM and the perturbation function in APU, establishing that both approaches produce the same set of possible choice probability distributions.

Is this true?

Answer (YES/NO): YES